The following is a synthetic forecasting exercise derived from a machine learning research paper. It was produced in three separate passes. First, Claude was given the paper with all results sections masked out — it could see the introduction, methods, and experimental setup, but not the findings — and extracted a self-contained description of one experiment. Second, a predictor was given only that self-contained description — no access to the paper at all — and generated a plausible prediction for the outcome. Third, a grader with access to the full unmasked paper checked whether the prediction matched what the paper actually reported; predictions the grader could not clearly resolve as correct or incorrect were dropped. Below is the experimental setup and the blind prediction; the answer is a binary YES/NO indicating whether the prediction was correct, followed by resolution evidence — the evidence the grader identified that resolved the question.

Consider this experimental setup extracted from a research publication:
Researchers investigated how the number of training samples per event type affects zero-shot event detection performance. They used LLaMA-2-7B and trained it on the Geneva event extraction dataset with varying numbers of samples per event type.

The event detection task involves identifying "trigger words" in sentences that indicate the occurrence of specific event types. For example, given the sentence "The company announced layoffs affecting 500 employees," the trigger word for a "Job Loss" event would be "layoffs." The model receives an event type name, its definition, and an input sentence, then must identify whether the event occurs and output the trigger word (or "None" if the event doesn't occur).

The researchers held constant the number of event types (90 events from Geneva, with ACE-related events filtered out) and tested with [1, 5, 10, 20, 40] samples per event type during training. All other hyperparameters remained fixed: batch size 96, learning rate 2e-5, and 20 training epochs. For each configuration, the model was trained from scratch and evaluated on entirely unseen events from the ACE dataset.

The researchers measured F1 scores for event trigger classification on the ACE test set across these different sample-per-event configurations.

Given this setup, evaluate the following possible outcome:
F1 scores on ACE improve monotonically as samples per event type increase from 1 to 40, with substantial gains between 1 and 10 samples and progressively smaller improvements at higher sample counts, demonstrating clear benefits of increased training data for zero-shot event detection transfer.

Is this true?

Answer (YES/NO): NO